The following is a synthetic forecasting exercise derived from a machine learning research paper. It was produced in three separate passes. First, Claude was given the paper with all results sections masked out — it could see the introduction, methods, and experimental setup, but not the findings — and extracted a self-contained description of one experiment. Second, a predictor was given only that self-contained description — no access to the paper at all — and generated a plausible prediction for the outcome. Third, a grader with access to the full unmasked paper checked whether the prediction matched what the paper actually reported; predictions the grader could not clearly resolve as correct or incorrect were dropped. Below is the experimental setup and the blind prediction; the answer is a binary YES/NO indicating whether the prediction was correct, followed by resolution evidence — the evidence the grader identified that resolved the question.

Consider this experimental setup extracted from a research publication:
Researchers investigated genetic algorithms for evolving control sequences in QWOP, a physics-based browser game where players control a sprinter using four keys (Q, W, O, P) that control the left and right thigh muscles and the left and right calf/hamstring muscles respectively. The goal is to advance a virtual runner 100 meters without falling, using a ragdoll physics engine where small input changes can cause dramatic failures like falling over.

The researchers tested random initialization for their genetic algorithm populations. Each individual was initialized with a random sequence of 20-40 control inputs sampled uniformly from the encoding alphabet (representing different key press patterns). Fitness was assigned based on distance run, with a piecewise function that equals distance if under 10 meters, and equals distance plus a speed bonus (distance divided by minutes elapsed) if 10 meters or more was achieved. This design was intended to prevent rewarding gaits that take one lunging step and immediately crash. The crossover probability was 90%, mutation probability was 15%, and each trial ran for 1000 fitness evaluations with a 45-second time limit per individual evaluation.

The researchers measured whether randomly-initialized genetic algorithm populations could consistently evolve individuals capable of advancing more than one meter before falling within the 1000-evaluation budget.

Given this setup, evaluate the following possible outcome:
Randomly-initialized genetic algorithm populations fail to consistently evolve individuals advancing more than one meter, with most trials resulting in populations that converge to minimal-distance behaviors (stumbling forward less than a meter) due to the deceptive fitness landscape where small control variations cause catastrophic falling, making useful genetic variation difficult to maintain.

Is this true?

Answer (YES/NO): YES